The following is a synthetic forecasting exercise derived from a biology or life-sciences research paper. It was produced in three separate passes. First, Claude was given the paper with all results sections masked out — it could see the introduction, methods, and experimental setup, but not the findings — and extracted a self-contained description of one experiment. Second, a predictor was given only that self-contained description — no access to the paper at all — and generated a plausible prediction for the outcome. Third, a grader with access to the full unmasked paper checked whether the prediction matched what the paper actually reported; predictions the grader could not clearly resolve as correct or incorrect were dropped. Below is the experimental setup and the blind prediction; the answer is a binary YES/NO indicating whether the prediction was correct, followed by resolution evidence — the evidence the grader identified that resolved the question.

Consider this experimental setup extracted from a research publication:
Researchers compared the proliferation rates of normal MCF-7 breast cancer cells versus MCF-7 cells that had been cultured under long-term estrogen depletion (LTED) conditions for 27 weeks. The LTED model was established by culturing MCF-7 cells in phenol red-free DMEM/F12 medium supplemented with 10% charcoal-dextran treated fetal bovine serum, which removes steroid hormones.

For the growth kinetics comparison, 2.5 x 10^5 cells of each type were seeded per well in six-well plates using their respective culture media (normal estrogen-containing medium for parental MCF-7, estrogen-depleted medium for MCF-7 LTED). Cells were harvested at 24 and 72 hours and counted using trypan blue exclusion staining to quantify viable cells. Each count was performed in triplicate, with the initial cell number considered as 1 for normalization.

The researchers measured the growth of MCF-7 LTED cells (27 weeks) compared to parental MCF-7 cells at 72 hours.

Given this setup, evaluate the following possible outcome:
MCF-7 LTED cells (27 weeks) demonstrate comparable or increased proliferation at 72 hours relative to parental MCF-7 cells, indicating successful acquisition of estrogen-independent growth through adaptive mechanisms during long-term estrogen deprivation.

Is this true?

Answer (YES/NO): NO